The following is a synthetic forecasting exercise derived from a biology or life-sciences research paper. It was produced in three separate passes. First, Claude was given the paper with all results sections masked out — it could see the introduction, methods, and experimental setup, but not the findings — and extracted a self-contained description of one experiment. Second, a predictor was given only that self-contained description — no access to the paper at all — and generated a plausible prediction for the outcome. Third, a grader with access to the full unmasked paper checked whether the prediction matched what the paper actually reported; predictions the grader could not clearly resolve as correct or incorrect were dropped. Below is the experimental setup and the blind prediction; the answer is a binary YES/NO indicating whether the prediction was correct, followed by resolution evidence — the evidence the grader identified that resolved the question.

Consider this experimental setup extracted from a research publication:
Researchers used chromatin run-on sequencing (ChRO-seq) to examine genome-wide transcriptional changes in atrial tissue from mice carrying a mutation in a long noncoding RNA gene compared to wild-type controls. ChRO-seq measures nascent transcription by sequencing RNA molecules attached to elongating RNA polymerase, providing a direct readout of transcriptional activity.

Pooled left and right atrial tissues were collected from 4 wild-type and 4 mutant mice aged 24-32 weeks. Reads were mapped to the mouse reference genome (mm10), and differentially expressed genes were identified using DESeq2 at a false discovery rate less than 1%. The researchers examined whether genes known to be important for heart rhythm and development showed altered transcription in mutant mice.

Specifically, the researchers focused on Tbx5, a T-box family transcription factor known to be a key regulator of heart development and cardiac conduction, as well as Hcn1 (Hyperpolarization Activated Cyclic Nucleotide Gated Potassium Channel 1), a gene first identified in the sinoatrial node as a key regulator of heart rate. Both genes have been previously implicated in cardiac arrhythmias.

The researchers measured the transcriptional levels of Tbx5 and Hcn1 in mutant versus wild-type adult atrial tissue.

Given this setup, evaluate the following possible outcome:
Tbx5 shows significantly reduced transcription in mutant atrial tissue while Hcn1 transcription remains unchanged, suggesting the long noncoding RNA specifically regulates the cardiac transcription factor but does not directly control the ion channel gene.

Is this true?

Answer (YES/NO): NO